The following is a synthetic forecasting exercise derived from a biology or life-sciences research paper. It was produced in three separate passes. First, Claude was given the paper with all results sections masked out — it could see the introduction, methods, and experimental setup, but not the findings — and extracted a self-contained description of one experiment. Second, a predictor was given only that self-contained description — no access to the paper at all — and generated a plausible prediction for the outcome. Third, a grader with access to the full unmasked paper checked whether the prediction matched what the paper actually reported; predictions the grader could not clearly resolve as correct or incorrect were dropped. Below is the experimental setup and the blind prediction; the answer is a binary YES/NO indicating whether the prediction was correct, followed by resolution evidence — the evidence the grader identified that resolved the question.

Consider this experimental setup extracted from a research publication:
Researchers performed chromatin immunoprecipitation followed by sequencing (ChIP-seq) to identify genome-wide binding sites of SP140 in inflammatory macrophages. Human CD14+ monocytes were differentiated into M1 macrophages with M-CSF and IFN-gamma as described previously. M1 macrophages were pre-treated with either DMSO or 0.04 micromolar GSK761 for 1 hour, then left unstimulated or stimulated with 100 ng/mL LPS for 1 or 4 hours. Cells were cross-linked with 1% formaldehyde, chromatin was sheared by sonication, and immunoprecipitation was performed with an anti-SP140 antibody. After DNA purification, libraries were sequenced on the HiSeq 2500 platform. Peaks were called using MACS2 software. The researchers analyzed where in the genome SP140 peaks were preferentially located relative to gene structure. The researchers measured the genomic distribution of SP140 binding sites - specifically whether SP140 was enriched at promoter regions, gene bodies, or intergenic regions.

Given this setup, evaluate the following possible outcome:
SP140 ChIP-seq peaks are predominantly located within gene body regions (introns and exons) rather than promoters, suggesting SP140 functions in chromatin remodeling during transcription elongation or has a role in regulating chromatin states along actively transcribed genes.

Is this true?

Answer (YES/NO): NO